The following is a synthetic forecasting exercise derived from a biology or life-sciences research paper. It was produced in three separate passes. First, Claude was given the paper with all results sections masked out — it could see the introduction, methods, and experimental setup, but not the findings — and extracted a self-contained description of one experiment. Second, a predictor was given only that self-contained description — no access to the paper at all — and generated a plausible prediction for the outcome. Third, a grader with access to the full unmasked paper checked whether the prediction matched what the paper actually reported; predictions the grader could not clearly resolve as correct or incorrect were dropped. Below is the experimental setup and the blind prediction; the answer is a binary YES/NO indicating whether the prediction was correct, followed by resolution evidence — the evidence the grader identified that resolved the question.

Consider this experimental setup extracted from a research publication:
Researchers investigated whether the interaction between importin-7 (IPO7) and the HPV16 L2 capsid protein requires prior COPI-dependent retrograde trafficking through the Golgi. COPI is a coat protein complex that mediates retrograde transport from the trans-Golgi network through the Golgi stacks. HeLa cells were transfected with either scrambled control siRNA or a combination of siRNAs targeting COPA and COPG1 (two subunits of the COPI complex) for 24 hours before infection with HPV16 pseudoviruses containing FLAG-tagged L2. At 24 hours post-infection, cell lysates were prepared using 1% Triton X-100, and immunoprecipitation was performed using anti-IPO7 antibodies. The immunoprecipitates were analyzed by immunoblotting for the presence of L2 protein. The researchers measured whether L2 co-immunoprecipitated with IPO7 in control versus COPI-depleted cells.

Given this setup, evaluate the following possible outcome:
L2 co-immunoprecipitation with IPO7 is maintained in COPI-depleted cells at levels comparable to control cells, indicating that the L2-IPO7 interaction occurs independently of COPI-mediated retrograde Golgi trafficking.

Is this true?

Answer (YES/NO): NO